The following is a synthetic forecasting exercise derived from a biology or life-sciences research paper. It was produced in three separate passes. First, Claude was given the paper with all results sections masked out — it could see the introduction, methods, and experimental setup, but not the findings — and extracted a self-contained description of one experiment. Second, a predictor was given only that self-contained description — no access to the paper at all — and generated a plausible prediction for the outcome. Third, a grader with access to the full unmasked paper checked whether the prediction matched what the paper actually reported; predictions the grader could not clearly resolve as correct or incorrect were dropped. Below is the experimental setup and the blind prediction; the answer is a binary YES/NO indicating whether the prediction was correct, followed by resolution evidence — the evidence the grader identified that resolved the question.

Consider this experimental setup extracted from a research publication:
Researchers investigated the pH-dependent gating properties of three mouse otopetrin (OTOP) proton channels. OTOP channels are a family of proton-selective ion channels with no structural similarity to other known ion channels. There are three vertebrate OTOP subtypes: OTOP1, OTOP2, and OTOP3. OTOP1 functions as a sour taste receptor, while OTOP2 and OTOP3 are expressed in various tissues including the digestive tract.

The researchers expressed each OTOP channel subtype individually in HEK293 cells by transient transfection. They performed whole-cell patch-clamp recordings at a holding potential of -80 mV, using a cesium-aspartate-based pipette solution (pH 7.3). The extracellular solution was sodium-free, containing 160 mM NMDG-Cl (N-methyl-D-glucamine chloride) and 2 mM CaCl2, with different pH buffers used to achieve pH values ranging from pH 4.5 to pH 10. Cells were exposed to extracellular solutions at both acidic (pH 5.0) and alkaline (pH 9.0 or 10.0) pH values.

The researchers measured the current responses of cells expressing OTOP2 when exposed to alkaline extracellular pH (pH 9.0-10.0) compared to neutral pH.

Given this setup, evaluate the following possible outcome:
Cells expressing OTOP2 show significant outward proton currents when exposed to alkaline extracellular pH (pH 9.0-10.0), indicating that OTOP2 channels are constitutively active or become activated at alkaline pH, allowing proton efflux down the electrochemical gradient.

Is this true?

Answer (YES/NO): YES